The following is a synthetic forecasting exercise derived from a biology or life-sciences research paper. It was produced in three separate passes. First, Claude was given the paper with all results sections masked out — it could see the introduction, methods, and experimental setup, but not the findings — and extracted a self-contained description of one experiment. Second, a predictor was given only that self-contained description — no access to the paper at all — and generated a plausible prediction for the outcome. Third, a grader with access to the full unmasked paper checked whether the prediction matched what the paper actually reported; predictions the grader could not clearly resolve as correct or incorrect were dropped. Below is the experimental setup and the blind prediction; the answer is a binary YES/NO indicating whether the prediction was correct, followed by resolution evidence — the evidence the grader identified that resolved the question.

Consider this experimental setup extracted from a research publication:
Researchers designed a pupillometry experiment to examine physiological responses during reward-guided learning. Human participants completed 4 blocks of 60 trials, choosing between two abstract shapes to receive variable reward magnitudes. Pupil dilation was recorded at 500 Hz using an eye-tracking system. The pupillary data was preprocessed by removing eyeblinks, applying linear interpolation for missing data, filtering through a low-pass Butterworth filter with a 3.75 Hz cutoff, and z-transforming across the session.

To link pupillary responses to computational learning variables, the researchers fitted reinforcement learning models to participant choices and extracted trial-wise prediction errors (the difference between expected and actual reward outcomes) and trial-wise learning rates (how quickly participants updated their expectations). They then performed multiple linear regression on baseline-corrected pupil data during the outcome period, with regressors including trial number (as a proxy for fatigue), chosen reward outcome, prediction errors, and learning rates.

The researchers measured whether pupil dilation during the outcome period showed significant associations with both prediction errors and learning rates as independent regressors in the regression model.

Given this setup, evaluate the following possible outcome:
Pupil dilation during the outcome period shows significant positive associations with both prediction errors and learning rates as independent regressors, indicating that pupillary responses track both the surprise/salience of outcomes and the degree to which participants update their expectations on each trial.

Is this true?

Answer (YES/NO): NO